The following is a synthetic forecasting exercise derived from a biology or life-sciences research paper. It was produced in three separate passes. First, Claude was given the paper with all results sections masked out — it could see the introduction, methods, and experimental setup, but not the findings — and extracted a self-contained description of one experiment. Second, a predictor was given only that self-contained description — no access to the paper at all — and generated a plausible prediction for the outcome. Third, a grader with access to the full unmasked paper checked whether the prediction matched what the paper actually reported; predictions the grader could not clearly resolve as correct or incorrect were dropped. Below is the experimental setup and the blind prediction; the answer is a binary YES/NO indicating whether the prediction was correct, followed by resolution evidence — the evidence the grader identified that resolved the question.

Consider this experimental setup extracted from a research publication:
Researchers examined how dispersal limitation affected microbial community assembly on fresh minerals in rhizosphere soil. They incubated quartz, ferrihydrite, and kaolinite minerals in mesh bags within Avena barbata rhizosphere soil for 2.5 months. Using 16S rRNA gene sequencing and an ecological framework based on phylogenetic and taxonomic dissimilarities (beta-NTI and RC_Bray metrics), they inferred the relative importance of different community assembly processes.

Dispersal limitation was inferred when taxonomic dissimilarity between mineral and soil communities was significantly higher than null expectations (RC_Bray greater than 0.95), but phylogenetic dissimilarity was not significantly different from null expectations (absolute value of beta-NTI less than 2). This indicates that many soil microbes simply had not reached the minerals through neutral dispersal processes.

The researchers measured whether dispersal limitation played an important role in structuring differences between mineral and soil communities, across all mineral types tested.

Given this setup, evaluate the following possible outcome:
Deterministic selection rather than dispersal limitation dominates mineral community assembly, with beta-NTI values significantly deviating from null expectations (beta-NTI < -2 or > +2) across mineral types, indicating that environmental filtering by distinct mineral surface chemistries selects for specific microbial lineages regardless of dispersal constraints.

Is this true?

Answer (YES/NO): NO